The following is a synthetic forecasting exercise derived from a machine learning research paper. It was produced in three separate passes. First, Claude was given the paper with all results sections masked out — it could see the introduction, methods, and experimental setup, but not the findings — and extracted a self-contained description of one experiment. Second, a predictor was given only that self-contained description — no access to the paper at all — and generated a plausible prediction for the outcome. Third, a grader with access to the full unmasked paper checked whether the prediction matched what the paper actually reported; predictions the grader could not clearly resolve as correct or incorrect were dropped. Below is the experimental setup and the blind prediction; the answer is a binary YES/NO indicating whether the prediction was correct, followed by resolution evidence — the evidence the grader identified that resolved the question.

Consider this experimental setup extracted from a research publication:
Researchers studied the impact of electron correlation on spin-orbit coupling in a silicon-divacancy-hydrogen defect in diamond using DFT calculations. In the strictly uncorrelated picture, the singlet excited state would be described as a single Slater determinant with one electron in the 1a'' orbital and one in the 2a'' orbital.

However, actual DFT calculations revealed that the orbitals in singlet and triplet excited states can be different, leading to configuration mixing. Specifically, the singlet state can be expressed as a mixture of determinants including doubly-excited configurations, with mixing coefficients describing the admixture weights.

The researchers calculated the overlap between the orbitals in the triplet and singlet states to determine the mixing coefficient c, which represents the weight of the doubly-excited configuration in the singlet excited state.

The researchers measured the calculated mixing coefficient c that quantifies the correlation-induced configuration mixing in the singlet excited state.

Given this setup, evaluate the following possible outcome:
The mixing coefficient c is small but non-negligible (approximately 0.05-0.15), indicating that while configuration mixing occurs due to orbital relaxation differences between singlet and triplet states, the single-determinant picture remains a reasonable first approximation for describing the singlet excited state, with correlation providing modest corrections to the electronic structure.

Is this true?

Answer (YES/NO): NO